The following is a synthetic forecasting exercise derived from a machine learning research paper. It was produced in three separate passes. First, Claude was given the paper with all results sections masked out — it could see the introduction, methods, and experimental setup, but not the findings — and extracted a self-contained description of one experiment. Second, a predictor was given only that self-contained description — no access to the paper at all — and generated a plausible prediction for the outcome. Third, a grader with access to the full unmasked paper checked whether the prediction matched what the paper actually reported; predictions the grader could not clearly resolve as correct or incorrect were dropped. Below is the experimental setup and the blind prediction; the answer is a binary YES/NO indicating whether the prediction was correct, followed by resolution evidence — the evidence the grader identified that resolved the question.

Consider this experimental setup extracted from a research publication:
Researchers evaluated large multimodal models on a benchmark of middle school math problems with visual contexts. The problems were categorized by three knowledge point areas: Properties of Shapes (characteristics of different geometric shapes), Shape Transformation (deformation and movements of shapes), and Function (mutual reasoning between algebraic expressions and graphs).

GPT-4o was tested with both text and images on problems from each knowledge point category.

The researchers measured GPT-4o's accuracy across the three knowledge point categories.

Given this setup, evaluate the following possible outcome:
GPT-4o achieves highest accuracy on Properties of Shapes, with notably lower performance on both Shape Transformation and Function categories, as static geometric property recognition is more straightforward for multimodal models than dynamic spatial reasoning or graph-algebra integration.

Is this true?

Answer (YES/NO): NO